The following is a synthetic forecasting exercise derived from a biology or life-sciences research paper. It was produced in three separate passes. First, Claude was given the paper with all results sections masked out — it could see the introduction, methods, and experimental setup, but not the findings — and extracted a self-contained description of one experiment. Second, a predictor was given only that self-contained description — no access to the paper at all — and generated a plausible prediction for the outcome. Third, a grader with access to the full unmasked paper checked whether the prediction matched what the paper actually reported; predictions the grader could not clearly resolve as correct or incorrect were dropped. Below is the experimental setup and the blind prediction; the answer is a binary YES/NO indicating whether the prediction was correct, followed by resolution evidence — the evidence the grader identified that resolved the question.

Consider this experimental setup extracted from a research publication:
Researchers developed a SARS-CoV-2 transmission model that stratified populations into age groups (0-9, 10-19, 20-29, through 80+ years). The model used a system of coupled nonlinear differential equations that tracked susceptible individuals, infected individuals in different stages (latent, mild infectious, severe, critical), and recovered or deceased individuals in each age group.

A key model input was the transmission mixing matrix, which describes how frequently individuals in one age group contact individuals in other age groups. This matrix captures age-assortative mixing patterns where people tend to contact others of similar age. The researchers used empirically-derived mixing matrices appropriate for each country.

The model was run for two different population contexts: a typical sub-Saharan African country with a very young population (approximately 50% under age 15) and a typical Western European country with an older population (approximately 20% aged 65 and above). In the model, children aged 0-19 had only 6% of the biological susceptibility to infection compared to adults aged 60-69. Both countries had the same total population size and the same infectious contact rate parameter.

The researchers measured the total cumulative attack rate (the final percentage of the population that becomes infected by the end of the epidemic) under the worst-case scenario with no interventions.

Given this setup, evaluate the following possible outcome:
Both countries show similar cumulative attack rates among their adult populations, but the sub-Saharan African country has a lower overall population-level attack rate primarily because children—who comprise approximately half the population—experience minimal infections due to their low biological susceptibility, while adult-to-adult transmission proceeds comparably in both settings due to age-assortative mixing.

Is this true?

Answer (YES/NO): NO